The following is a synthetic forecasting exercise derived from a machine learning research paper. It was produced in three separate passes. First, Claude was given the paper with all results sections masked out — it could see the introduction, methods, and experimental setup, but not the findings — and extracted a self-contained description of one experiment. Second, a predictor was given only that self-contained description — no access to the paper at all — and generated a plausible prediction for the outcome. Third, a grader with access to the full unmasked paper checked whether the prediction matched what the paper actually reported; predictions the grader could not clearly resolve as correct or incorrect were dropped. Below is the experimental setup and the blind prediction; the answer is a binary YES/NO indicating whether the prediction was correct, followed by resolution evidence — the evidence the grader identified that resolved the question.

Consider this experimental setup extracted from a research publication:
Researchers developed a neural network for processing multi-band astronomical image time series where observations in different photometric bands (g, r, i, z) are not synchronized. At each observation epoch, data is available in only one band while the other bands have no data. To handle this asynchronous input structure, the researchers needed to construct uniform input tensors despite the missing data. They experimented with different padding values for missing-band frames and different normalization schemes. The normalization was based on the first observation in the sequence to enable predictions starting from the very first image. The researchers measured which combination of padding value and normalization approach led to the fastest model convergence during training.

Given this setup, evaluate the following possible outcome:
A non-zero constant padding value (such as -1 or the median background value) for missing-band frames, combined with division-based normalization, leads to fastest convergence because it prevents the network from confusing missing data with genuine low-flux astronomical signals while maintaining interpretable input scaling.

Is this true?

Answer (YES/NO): NO